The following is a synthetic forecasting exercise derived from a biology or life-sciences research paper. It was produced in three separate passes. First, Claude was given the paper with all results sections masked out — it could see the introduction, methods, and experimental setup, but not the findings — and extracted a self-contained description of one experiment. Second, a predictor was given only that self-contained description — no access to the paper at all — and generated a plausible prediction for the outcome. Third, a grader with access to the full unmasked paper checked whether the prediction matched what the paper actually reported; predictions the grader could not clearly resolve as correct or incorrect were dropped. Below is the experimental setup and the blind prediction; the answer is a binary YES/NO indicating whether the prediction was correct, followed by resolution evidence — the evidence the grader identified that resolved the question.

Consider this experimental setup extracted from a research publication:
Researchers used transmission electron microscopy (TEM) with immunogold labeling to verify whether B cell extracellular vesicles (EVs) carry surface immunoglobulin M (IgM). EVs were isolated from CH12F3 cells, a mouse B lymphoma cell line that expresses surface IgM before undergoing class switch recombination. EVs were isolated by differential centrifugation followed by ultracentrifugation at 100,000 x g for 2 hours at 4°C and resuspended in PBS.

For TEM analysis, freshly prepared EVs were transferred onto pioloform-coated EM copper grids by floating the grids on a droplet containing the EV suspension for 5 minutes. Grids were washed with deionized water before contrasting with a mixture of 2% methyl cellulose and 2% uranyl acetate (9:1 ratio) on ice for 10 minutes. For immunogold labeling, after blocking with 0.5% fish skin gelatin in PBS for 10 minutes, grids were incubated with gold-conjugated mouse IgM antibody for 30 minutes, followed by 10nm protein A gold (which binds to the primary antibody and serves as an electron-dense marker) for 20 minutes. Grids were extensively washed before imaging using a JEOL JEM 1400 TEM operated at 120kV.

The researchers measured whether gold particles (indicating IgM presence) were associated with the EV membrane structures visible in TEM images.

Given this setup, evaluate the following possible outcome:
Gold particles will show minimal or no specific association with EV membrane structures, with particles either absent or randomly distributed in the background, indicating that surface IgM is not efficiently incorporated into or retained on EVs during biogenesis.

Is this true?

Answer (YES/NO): NO